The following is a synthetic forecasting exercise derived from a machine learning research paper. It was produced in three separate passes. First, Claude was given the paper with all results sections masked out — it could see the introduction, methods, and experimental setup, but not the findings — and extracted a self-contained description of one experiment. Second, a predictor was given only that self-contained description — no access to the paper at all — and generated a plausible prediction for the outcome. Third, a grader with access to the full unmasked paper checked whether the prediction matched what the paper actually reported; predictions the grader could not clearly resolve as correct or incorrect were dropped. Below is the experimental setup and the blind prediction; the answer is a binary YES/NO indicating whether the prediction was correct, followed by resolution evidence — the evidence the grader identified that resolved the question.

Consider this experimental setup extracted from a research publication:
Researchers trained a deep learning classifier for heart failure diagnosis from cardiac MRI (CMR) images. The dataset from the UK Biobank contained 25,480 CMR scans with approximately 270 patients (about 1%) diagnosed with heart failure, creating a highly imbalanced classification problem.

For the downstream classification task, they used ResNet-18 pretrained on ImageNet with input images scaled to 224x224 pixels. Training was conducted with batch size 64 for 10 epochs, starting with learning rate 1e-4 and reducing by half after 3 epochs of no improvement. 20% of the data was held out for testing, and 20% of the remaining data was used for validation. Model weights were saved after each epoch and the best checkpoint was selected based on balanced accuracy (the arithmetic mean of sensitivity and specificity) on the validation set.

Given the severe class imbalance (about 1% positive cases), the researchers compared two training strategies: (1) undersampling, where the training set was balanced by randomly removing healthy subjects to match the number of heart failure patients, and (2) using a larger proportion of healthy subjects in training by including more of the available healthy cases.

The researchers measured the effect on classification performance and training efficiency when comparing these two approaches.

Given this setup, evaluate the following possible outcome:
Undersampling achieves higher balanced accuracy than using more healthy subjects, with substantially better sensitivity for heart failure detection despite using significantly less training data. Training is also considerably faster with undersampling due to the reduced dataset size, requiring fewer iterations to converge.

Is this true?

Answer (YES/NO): NO